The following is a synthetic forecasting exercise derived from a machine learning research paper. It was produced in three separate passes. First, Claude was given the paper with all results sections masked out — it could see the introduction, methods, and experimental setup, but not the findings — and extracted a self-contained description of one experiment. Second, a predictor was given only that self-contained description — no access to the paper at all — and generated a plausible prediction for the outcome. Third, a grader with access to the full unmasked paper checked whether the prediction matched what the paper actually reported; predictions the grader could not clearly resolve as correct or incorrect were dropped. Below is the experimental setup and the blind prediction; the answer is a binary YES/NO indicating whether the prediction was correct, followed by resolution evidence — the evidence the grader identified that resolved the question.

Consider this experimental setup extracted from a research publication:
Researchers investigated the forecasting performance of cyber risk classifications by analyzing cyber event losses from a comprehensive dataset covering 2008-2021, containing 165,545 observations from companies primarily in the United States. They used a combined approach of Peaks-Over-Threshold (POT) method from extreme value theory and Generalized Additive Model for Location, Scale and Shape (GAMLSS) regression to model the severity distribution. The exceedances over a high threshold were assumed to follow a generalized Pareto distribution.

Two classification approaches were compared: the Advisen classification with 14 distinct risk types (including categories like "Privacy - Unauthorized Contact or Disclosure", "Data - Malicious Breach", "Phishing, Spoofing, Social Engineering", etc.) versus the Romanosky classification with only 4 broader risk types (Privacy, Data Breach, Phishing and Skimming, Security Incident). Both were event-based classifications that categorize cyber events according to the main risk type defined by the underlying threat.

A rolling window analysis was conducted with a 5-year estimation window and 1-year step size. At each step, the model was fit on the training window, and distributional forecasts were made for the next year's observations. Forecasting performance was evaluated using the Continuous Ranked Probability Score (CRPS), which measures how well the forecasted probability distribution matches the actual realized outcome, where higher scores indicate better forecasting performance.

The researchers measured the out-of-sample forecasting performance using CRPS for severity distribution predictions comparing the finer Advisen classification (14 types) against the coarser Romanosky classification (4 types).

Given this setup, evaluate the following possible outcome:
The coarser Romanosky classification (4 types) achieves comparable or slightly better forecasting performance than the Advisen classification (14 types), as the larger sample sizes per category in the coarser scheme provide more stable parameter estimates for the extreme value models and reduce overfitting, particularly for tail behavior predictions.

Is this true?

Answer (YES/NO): NO